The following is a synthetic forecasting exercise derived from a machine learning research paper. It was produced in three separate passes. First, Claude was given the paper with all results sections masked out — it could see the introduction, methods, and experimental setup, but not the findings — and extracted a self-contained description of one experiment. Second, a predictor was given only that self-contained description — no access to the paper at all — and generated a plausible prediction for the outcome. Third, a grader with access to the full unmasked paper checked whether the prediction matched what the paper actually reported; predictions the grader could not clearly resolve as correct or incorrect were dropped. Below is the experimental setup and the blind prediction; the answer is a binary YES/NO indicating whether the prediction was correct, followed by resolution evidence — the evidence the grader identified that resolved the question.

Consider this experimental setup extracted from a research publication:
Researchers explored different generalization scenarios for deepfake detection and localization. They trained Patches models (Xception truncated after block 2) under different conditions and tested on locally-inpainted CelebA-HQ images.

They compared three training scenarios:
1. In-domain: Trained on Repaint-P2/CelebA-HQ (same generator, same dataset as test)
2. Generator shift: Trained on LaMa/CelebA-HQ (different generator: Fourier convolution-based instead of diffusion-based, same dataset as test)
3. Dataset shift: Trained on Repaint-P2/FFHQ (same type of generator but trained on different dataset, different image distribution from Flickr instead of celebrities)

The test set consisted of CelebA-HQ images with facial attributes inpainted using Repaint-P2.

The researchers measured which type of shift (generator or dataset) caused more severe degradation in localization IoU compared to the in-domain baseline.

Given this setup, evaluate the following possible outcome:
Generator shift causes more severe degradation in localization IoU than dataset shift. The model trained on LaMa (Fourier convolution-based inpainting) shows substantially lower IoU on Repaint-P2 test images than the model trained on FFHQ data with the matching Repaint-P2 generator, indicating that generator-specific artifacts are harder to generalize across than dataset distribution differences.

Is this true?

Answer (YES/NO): YES